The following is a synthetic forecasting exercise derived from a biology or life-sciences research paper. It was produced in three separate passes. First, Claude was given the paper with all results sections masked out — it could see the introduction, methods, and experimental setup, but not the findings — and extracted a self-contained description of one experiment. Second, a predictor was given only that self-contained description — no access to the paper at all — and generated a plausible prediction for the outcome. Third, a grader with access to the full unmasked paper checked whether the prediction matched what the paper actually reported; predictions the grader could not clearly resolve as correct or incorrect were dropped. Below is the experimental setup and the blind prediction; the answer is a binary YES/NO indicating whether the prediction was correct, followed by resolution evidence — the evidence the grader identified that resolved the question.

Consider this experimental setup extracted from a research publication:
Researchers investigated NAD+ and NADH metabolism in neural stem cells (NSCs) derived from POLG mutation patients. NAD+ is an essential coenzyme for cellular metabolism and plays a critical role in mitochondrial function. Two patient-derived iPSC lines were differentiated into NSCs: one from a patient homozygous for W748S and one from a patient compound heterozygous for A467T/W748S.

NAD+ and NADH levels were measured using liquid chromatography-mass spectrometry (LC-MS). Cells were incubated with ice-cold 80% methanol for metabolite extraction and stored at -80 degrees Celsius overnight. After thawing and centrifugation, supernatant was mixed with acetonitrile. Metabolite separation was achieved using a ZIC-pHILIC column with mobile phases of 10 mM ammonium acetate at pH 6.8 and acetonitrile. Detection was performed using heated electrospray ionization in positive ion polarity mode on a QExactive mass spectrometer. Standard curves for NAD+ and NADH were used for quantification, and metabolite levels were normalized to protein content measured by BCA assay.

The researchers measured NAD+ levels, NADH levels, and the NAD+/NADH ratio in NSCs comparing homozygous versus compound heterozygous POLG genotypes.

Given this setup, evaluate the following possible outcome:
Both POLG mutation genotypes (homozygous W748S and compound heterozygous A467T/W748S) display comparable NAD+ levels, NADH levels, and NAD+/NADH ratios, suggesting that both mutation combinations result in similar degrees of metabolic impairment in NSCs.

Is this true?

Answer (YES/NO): NO